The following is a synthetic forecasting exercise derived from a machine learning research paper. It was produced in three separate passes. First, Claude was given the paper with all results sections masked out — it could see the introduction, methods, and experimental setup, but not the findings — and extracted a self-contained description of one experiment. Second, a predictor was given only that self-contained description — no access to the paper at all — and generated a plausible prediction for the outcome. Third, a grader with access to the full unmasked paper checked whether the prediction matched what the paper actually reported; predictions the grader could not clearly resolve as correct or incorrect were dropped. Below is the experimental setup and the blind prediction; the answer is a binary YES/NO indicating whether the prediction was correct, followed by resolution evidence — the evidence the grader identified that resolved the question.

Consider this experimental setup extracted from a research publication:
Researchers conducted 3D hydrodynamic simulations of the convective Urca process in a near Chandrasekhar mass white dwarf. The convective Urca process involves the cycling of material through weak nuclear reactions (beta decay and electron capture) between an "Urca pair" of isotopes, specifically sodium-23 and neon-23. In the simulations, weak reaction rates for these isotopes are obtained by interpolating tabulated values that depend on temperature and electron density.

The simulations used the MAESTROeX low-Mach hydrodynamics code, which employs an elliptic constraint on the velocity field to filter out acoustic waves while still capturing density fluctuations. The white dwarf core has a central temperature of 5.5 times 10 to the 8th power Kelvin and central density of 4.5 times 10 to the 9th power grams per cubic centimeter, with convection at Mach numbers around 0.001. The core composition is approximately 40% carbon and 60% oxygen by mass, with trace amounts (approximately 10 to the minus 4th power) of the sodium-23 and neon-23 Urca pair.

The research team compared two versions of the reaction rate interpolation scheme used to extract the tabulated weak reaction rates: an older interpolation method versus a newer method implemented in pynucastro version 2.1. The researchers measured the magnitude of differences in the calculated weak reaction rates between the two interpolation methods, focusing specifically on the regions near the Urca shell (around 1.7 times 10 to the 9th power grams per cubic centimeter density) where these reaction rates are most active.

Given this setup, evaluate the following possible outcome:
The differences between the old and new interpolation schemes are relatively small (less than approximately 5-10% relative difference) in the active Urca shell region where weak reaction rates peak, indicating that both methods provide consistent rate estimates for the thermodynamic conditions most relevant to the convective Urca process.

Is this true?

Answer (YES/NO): YES